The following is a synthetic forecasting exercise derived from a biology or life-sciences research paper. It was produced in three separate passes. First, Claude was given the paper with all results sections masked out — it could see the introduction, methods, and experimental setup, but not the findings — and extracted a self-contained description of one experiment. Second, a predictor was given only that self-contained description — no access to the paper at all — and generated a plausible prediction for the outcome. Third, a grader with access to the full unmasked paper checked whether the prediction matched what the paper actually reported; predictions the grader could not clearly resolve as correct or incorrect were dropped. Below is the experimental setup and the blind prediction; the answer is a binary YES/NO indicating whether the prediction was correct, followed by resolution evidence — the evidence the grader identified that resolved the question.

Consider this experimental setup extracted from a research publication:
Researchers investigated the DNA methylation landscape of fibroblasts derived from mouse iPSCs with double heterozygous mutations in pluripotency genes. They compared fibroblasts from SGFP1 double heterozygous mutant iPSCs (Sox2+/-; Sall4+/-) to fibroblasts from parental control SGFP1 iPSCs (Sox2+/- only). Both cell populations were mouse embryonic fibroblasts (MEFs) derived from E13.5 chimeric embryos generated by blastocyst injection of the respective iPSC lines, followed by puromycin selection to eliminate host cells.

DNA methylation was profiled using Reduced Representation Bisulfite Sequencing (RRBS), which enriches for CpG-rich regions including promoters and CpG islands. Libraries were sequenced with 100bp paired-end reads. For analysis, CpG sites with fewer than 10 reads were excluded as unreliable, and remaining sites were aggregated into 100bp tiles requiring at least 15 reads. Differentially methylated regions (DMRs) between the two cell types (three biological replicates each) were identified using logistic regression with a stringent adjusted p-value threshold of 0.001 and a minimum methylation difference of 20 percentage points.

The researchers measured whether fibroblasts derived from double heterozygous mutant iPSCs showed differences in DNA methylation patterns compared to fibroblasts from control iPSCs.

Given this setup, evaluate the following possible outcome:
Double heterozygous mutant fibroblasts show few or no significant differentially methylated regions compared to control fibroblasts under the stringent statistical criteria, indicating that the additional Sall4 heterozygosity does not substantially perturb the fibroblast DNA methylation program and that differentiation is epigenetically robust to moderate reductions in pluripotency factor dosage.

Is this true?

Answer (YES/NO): NO